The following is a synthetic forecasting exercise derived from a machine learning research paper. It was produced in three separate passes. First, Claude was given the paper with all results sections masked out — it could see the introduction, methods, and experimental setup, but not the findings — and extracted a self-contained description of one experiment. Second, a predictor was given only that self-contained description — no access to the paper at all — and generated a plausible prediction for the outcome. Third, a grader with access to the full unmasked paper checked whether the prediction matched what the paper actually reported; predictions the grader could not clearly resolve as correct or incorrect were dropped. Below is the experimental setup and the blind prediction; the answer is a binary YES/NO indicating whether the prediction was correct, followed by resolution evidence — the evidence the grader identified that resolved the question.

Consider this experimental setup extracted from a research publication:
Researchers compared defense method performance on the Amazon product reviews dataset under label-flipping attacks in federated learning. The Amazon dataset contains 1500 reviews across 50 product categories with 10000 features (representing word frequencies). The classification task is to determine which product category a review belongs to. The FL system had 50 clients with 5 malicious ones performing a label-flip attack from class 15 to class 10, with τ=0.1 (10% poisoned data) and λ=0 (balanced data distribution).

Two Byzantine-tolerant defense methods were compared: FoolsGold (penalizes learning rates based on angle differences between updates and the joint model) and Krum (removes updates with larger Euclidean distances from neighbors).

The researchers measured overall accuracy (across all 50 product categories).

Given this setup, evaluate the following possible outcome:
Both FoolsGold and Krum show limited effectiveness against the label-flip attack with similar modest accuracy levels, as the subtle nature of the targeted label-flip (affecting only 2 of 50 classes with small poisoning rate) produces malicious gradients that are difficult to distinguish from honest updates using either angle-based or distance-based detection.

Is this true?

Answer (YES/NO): NO